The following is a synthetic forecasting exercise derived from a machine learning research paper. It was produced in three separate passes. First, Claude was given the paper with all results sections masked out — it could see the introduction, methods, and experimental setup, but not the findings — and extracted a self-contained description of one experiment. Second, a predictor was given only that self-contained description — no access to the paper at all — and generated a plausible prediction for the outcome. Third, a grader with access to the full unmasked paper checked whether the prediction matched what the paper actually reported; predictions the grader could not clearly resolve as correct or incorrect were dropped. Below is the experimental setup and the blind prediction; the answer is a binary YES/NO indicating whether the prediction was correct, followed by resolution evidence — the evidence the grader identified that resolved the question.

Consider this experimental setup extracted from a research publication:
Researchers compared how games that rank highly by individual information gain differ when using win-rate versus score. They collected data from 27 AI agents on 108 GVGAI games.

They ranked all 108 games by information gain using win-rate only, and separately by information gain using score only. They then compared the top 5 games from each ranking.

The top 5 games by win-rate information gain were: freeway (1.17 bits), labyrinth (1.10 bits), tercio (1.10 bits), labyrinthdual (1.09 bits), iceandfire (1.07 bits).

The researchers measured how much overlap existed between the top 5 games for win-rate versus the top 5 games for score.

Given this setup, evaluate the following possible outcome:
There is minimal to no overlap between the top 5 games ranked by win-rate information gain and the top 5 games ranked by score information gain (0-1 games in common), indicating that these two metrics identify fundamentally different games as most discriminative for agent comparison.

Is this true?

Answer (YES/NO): NO